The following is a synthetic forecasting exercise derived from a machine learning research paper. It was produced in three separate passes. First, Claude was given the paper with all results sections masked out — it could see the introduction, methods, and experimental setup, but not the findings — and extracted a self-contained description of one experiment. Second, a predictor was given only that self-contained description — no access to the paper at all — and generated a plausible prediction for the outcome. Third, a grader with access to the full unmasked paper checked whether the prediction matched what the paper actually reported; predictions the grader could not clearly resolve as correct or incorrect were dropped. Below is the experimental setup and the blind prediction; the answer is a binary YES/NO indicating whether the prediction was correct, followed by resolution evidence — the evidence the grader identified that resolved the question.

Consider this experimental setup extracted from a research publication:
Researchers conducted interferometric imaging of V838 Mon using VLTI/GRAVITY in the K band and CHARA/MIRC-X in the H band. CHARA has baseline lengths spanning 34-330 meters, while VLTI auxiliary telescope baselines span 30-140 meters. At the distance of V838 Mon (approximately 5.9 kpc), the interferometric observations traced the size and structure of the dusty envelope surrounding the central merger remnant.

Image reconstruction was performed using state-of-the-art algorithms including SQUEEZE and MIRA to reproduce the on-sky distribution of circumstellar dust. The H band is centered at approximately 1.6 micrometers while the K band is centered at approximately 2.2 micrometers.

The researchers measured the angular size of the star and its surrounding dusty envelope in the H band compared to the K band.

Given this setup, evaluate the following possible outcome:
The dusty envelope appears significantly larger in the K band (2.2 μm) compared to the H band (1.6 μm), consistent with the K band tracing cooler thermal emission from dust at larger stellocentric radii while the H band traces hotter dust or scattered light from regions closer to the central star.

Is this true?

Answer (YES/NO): YES